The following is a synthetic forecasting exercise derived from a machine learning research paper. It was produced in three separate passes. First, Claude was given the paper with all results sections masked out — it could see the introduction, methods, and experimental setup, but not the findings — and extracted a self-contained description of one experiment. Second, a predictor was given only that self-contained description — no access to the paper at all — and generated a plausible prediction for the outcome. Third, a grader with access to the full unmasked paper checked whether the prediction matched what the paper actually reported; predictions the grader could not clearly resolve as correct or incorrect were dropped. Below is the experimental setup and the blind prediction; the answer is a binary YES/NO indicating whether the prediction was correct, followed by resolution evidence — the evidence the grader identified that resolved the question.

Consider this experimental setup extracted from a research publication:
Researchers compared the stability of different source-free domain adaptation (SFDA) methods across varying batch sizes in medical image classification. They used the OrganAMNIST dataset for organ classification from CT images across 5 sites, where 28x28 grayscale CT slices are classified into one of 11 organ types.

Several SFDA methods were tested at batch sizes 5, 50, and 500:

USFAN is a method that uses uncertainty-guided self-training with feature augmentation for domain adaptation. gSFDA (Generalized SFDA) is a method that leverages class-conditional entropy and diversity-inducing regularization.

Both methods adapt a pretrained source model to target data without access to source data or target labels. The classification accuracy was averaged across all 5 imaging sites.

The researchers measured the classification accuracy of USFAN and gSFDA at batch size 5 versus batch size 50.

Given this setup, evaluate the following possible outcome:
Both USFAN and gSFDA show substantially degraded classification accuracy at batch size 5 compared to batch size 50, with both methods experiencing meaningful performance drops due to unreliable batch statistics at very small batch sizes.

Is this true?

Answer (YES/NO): YES